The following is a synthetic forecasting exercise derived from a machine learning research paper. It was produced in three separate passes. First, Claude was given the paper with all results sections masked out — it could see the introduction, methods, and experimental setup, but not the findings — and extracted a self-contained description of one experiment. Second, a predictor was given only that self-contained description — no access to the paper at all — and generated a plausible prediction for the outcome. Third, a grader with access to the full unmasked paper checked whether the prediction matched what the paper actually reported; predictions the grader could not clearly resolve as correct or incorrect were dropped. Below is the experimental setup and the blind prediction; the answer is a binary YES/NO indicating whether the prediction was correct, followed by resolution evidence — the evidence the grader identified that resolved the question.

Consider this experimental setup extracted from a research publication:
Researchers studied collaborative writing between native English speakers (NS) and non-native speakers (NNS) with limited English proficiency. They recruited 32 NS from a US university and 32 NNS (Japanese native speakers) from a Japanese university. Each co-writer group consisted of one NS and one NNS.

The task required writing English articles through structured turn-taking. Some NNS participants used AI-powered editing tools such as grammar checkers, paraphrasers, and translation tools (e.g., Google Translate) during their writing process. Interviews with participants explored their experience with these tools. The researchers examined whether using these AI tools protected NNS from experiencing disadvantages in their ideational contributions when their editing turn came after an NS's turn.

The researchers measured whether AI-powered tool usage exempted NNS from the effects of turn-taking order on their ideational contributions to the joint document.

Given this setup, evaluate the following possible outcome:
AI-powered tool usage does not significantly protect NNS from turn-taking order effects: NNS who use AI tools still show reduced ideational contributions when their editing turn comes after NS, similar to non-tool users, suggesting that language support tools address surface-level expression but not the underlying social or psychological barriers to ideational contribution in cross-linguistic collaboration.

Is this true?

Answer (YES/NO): YES